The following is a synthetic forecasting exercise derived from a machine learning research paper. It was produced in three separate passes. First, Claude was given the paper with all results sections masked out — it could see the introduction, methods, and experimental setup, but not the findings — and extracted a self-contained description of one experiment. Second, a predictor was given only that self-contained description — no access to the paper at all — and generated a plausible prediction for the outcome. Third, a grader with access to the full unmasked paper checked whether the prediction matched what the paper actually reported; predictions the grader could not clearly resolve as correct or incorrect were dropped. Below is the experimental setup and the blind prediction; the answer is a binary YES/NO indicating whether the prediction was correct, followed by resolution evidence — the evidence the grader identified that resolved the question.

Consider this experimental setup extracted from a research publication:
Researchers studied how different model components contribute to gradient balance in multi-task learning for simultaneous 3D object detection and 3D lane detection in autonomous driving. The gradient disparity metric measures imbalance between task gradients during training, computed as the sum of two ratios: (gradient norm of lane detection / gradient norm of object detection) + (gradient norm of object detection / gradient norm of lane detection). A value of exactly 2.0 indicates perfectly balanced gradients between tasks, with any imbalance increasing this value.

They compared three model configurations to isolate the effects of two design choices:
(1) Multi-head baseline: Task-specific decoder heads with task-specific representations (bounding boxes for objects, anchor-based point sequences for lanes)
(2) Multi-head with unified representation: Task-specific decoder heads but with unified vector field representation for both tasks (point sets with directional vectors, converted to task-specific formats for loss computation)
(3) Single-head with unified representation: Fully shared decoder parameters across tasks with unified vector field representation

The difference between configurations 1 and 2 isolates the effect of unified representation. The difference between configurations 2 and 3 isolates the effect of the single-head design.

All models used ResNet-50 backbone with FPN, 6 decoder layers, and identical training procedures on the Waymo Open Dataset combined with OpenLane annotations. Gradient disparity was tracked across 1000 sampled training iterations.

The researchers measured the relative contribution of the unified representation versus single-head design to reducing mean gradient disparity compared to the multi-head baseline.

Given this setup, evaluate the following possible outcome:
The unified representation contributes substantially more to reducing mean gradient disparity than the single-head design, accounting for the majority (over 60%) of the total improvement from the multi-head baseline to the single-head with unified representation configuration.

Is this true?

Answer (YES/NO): NO